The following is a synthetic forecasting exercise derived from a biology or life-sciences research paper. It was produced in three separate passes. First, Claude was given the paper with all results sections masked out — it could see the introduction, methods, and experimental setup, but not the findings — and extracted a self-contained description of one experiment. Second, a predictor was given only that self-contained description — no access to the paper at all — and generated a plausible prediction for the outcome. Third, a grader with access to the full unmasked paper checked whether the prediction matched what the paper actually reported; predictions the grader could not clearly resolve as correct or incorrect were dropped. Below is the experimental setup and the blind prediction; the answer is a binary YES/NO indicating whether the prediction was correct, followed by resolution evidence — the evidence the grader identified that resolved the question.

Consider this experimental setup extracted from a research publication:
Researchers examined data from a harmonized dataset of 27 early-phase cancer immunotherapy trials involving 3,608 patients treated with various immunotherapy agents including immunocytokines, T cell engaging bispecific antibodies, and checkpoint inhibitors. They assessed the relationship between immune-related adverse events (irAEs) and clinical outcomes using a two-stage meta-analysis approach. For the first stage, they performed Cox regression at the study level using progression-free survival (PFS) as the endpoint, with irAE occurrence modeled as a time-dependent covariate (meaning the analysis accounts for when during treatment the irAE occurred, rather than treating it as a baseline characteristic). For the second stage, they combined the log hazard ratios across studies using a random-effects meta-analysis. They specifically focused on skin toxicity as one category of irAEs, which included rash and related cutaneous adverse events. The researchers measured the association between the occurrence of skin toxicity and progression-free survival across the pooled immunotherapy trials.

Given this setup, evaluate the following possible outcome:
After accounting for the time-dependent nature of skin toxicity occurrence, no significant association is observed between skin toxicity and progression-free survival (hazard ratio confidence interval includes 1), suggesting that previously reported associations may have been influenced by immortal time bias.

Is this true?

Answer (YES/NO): NO